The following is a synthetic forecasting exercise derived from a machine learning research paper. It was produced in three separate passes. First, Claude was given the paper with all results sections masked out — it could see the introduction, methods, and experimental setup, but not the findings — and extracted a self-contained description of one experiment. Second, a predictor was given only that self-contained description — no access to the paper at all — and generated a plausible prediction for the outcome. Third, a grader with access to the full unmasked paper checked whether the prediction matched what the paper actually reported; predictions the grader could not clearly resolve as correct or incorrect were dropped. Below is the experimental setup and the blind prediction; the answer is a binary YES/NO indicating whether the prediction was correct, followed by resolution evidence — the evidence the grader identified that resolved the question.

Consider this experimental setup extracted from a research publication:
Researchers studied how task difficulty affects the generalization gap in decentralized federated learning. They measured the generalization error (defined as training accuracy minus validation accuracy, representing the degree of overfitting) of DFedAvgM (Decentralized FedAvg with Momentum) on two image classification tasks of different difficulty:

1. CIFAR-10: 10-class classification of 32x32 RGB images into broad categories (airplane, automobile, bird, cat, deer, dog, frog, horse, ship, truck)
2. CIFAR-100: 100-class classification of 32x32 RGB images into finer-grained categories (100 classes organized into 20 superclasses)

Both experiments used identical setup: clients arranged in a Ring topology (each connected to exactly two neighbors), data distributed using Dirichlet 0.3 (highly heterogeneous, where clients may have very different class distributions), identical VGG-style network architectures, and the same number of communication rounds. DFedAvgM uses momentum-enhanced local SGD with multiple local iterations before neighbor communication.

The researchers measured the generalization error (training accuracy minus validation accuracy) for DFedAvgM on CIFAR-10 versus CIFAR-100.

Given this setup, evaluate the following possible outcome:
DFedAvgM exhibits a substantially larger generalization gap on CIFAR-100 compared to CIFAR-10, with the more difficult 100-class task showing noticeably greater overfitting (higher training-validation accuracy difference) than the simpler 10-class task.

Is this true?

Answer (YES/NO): YES